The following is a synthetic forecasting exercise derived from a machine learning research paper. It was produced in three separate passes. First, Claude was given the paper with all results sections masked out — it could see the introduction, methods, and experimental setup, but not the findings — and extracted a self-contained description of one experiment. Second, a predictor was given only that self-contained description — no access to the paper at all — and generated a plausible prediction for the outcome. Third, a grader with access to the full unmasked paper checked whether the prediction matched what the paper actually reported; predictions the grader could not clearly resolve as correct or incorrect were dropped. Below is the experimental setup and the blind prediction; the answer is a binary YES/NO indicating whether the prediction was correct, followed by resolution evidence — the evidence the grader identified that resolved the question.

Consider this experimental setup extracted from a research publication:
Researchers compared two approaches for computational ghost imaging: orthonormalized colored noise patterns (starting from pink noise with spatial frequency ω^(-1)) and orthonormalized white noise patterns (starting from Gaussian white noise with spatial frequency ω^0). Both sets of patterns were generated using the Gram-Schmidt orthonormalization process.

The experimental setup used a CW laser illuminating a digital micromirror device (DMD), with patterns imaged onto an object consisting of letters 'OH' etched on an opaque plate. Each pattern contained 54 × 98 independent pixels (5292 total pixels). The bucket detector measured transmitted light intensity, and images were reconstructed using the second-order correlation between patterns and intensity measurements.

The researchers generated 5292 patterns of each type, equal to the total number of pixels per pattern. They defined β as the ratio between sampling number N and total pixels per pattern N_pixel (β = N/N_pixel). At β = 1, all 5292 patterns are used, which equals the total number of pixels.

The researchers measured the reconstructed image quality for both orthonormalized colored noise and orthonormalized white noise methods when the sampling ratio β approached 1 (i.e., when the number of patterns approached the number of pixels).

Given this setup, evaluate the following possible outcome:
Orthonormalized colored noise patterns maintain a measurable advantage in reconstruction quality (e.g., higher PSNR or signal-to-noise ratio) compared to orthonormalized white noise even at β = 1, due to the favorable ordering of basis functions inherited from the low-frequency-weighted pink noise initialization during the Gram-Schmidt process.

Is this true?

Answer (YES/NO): NO